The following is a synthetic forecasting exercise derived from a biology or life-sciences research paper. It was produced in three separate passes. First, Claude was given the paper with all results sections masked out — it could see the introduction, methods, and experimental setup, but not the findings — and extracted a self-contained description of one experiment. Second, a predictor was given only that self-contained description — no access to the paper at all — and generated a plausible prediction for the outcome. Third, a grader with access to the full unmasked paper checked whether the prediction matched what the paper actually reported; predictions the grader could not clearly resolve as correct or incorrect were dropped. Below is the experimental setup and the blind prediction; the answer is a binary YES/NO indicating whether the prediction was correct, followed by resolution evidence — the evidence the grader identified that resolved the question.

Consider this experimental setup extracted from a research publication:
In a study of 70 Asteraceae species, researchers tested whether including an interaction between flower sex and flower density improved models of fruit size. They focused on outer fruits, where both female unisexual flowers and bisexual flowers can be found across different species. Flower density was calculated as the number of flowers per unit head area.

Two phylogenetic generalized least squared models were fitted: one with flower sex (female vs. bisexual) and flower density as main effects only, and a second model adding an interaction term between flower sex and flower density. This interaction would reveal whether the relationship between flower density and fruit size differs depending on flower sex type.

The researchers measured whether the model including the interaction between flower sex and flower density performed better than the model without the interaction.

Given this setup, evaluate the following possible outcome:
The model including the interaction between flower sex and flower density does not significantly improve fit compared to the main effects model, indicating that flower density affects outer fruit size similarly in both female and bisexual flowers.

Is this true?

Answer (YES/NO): YES